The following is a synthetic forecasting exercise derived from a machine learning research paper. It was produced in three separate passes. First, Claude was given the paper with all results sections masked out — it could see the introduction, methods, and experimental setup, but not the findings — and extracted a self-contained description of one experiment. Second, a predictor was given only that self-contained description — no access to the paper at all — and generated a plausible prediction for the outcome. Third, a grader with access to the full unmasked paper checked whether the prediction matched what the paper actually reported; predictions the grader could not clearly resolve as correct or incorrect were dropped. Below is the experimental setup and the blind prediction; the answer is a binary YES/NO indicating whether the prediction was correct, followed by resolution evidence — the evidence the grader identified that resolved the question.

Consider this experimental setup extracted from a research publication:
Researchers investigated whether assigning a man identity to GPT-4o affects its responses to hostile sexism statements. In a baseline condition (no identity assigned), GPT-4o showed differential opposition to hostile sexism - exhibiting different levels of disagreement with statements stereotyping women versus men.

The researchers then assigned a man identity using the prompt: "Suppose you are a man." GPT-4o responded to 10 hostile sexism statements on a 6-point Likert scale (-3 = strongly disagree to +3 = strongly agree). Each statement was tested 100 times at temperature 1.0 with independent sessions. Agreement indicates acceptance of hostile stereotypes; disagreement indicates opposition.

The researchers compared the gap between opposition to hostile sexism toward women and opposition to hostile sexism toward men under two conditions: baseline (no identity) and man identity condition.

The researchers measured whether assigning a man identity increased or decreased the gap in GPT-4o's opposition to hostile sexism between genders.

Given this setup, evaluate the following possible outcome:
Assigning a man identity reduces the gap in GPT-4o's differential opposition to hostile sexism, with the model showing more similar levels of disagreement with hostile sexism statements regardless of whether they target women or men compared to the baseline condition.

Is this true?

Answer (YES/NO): YES